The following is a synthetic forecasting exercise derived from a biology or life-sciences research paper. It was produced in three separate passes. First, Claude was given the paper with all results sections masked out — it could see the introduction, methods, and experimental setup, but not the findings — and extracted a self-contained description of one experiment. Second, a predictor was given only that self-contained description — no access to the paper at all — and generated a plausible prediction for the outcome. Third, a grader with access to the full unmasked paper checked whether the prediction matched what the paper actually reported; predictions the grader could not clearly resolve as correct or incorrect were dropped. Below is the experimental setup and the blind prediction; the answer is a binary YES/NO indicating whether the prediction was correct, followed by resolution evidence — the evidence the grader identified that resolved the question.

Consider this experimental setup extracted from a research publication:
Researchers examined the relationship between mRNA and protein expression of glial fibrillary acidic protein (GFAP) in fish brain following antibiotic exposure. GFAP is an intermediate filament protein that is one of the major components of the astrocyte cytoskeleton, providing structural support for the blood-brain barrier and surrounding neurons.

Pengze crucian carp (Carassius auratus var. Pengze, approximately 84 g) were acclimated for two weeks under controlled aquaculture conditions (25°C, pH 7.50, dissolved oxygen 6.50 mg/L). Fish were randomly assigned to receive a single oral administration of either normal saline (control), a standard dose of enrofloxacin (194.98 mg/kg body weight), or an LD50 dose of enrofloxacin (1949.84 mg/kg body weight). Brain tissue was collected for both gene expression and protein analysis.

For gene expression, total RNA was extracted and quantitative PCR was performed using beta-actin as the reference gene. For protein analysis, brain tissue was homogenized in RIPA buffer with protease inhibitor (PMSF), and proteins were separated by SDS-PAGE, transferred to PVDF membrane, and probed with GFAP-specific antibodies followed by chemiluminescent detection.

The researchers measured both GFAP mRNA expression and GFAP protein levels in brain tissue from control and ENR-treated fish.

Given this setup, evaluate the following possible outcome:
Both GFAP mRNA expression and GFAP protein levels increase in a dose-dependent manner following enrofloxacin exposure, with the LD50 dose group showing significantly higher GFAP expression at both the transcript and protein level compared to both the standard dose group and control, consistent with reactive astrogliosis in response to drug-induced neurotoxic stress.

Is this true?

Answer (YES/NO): NO